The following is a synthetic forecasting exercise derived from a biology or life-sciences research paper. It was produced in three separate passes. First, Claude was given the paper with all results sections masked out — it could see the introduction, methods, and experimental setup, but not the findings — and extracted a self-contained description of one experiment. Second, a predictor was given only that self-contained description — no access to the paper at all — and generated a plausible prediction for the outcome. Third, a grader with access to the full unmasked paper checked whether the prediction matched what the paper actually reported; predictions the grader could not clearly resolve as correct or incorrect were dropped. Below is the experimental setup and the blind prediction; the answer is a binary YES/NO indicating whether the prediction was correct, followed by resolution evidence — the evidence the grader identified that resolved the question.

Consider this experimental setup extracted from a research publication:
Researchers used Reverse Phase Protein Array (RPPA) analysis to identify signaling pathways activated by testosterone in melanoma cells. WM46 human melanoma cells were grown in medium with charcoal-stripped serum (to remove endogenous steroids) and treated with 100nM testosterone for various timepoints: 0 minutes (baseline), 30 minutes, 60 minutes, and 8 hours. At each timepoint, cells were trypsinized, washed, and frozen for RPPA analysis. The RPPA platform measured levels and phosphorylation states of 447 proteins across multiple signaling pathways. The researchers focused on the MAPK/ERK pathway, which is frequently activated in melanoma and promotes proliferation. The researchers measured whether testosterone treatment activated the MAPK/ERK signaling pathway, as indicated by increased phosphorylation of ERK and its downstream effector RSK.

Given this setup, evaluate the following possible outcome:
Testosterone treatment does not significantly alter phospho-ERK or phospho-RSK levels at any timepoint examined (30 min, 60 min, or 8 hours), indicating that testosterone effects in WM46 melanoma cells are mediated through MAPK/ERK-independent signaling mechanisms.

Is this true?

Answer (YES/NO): NO